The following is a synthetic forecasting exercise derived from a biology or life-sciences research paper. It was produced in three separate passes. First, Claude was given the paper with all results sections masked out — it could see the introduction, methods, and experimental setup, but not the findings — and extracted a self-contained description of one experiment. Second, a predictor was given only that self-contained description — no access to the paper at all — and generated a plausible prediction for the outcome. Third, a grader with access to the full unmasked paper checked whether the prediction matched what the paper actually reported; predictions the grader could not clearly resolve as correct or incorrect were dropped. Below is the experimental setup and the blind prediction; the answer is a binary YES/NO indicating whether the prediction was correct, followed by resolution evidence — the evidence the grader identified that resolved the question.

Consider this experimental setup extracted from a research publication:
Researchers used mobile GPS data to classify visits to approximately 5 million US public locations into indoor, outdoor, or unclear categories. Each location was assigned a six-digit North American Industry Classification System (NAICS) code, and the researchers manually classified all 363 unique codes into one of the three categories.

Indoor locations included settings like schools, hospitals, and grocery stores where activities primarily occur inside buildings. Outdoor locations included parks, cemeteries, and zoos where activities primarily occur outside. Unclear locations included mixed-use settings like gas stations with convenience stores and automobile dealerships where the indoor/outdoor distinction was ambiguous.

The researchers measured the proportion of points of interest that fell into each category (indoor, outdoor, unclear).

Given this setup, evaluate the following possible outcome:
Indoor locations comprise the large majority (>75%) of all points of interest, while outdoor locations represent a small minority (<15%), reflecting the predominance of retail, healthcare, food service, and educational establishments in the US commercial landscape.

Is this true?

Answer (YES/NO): YES